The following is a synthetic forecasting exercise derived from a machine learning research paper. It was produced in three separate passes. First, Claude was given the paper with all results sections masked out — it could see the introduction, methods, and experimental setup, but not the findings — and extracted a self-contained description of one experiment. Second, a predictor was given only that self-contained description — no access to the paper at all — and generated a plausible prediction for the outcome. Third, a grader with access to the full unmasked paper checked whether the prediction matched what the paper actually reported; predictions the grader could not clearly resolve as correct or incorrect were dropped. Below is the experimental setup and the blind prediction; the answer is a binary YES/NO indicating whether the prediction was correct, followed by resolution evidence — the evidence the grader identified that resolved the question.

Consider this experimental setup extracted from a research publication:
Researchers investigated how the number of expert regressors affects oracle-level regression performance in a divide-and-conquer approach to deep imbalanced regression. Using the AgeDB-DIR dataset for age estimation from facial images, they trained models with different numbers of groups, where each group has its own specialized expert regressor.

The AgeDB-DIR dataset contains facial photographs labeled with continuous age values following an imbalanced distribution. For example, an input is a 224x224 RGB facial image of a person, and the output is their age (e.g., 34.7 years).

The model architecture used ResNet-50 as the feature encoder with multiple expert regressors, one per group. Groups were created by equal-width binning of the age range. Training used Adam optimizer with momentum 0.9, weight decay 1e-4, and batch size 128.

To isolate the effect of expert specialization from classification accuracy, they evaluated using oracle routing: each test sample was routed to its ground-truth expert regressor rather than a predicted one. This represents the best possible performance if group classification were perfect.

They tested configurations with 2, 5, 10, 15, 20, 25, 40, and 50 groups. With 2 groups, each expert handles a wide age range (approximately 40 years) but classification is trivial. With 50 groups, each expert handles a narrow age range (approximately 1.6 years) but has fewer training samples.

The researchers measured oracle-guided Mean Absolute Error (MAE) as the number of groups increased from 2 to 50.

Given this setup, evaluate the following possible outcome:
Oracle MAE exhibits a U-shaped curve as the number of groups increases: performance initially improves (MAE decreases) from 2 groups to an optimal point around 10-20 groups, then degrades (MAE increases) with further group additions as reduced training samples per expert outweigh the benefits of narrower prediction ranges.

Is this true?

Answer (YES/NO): NO